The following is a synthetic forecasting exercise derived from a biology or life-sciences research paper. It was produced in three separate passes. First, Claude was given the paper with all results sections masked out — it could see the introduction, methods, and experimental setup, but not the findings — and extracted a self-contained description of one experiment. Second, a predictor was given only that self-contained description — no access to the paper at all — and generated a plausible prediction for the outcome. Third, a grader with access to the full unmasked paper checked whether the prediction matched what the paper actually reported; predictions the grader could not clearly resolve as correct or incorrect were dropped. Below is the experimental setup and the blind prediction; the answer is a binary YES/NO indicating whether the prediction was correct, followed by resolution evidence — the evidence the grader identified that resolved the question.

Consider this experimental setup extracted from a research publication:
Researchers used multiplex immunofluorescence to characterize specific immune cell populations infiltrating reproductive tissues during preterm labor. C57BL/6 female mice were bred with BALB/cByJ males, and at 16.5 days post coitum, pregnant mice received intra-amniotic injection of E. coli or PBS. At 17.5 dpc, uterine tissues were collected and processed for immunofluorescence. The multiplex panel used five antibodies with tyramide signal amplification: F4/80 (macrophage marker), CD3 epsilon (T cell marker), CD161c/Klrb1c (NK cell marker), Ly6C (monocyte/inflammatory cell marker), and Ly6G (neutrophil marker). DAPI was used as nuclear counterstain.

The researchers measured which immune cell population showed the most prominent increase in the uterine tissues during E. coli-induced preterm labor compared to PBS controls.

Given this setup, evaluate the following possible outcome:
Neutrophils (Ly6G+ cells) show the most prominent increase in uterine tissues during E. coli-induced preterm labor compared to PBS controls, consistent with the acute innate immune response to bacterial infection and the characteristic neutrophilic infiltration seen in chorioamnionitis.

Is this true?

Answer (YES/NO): NO